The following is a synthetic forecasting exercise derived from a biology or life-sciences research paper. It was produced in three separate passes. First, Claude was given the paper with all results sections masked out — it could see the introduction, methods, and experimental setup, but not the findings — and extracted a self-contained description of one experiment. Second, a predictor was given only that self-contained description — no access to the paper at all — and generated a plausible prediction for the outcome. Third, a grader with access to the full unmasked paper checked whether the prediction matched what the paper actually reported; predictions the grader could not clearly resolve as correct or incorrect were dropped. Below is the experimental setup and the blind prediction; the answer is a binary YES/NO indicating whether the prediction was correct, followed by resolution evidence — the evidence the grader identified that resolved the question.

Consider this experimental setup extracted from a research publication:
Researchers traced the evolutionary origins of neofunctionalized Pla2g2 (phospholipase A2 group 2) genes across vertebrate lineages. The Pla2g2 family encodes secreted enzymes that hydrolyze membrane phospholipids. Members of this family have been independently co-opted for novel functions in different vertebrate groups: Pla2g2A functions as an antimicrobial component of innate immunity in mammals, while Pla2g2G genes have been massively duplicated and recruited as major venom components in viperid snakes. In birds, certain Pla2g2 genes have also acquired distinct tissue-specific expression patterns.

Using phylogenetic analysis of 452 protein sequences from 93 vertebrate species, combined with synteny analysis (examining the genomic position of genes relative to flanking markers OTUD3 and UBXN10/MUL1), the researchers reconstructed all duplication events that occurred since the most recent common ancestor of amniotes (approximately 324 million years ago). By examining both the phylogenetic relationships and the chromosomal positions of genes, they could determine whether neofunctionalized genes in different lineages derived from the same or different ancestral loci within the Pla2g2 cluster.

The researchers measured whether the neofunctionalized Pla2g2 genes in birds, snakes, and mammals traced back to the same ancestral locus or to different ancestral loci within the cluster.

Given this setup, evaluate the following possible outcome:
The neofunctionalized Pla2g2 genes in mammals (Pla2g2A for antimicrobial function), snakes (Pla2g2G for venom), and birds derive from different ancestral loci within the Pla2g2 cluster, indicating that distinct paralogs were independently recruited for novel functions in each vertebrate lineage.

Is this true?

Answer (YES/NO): NO